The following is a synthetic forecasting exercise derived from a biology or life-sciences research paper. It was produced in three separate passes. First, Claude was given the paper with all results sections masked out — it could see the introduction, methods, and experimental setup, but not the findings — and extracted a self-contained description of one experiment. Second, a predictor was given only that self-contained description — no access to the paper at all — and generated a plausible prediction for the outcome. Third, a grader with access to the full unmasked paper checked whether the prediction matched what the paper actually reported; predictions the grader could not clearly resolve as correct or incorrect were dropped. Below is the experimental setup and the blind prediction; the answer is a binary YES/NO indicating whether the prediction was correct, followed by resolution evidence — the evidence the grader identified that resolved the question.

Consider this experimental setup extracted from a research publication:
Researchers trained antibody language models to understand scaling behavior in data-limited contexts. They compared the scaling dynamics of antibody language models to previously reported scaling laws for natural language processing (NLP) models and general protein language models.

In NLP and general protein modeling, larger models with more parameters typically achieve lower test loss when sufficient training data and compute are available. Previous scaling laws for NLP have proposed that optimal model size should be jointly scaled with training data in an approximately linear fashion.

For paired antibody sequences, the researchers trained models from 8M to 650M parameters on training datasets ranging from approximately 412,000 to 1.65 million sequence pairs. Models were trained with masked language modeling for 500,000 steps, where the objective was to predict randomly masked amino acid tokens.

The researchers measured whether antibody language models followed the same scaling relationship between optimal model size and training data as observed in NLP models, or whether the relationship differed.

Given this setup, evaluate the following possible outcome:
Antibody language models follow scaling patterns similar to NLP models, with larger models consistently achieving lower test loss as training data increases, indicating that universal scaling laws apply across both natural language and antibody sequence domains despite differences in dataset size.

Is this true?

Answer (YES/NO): NO